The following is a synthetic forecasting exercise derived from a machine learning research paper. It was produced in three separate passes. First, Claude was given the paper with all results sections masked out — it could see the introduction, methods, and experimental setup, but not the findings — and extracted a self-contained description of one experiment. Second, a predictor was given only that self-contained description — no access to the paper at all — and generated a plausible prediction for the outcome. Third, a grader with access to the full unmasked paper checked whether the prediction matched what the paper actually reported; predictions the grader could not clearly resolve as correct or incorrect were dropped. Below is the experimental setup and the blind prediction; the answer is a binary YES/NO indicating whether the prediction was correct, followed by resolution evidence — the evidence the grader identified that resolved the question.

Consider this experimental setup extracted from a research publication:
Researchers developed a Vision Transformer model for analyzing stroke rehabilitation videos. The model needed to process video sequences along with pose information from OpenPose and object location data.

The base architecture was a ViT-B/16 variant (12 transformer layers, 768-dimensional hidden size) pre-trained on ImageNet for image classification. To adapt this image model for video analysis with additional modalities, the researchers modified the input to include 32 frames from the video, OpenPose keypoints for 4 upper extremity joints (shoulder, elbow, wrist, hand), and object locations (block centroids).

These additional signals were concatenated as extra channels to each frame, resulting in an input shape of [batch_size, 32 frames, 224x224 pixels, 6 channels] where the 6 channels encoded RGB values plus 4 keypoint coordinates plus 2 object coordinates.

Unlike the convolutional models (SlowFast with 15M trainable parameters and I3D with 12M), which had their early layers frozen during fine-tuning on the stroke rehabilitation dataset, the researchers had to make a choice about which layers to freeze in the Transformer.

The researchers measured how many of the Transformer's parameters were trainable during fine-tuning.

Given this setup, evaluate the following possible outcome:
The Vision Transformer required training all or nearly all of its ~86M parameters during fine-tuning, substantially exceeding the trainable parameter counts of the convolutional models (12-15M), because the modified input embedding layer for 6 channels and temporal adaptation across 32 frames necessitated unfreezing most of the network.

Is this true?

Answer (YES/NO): YES